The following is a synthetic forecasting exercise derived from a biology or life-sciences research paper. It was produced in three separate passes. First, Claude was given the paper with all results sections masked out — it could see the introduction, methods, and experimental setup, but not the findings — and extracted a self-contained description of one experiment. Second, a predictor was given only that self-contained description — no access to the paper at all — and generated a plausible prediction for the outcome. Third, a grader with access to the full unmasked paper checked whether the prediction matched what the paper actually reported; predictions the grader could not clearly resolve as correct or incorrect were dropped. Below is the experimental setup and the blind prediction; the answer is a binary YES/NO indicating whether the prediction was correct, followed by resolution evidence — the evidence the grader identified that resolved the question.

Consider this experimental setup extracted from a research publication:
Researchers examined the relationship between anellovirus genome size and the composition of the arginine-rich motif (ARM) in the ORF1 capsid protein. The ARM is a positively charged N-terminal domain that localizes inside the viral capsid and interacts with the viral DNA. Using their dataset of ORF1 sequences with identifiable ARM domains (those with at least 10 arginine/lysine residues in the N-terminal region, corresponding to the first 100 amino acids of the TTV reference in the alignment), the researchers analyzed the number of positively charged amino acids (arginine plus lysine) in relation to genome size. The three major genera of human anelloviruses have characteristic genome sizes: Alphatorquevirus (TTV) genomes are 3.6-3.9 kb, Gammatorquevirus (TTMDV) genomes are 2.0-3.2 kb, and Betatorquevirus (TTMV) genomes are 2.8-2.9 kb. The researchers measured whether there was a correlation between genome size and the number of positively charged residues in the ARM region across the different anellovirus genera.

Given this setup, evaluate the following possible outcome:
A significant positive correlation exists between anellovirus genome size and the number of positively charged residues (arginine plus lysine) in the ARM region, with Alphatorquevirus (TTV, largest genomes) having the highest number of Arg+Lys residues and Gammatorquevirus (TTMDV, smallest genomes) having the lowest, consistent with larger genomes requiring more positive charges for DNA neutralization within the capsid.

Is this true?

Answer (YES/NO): NO